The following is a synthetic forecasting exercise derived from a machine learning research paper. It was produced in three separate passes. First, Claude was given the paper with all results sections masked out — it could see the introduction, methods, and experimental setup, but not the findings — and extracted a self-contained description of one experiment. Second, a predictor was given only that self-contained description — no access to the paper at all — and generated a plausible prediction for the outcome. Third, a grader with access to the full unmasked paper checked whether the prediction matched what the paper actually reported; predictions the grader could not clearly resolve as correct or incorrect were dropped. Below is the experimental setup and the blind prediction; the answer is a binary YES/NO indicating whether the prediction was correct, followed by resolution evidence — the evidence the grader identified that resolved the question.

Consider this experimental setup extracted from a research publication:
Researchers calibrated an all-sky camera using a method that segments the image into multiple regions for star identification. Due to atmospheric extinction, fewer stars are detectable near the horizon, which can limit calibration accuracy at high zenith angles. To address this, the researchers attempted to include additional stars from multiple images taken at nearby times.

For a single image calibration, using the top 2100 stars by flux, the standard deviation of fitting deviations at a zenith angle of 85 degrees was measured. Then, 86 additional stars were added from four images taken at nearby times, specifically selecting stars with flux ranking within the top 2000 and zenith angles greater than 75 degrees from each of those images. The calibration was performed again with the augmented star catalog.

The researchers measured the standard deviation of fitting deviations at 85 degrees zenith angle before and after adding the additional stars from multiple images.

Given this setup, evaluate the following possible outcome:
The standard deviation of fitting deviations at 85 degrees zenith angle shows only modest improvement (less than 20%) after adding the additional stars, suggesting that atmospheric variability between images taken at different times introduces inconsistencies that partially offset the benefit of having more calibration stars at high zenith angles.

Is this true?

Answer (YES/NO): NO